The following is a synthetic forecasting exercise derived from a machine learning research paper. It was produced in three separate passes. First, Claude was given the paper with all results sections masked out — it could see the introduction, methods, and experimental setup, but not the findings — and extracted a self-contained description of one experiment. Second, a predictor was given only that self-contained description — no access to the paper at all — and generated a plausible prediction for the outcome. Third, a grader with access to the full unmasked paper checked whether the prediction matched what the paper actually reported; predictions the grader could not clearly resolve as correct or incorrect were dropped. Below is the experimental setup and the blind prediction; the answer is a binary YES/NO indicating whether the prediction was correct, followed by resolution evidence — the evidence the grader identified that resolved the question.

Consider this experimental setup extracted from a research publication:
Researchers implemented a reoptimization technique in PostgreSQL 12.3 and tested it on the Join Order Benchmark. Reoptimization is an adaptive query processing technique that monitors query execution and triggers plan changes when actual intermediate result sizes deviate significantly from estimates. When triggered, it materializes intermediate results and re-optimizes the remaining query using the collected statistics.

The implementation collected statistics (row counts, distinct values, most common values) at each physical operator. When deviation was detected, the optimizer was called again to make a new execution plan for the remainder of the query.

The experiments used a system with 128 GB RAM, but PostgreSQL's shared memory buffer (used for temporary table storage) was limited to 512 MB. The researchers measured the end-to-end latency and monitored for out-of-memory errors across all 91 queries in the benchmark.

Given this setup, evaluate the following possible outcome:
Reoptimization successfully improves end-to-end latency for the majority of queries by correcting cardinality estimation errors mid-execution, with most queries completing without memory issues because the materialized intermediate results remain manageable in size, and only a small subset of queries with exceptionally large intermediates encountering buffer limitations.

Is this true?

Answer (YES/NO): YES